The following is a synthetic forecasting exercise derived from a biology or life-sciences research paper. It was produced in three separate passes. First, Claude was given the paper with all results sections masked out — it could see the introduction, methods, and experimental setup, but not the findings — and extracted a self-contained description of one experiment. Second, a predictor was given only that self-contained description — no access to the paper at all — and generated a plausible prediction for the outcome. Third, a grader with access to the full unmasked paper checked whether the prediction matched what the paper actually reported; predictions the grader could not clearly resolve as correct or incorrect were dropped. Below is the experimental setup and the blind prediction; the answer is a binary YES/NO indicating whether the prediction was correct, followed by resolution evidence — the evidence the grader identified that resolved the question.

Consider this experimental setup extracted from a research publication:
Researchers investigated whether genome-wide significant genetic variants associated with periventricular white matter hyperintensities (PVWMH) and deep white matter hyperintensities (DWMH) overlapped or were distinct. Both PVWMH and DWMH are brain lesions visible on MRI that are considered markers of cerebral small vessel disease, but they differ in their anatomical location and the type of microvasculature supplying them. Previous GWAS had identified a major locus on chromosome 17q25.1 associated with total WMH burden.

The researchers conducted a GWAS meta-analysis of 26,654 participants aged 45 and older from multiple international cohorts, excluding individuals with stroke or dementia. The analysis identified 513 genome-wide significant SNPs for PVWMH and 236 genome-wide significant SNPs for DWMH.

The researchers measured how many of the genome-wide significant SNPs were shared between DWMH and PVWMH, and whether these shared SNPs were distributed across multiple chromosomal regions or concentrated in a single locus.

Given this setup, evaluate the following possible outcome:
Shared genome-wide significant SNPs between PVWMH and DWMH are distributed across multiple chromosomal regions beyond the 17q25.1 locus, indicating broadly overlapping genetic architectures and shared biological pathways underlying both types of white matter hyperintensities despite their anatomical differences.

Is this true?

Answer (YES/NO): NO